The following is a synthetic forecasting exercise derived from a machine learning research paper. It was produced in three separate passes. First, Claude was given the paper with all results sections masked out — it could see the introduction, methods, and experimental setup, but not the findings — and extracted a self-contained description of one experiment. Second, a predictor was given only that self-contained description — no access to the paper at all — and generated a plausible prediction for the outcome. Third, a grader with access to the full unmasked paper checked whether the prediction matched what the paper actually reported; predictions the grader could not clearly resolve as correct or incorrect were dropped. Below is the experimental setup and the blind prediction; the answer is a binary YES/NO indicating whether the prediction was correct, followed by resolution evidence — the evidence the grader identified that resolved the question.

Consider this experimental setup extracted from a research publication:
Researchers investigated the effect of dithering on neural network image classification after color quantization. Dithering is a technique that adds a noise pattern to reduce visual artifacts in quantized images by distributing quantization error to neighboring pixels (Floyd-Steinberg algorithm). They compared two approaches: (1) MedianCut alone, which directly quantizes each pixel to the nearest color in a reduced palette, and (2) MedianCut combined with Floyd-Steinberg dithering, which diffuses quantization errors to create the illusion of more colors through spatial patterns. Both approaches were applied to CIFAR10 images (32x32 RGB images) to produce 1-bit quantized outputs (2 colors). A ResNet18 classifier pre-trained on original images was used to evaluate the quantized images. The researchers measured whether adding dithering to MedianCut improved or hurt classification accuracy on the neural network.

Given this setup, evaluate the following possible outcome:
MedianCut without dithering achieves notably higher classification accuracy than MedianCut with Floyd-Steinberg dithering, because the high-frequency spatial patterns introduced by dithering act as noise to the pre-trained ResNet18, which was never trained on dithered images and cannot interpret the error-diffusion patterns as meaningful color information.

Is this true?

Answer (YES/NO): YES